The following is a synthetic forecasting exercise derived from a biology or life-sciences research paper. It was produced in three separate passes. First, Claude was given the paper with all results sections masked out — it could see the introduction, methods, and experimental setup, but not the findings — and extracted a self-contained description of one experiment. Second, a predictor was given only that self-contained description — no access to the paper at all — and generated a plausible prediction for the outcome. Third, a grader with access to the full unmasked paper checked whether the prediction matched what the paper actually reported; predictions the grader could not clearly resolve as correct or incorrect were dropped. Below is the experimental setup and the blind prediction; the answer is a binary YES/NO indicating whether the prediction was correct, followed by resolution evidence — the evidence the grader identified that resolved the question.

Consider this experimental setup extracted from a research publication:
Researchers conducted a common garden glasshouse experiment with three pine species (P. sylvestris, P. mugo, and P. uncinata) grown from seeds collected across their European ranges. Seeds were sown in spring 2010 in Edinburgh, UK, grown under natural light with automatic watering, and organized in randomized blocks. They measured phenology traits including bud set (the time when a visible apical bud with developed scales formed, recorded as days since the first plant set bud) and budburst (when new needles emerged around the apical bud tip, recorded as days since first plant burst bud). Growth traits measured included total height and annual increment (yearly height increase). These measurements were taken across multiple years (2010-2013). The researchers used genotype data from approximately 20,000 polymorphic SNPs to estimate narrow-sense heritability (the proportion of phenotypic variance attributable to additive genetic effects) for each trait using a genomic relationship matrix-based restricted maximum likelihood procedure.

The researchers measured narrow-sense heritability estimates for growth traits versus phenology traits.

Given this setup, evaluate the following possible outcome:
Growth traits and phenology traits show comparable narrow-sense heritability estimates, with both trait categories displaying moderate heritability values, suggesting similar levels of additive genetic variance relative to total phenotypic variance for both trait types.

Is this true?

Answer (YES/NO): NO